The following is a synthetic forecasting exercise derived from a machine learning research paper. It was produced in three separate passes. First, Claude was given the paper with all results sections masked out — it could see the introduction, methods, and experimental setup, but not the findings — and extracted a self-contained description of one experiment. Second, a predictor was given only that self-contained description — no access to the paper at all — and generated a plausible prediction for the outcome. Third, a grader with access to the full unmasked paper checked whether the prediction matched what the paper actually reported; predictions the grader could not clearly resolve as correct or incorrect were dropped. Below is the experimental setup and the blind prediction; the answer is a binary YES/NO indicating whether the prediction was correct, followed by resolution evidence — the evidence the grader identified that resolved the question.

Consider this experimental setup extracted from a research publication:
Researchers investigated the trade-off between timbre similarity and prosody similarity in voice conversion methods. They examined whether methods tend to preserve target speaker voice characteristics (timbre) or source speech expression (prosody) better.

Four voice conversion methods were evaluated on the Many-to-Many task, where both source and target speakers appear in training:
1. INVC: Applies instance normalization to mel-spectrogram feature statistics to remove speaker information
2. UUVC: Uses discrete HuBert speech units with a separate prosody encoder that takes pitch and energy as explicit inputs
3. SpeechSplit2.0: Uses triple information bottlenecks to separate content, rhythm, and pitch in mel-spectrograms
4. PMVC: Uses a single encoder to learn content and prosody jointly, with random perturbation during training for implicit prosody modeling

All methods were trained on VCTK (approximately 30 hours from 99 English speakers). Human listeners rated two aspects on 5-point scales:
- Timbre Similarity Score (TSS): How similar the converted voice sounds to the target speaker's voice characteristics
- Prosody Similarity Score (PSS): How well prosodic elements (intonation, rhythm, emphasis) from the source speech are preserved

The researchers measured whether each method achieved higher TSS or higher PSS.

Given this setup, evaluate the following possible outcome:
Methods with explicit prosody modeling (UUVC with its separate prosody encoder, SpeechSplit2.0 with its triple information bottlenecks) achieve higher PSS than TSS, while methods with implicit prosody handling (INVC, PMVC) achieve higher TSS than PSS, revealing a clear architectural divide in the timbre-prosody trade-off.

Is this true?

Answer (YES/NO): NO